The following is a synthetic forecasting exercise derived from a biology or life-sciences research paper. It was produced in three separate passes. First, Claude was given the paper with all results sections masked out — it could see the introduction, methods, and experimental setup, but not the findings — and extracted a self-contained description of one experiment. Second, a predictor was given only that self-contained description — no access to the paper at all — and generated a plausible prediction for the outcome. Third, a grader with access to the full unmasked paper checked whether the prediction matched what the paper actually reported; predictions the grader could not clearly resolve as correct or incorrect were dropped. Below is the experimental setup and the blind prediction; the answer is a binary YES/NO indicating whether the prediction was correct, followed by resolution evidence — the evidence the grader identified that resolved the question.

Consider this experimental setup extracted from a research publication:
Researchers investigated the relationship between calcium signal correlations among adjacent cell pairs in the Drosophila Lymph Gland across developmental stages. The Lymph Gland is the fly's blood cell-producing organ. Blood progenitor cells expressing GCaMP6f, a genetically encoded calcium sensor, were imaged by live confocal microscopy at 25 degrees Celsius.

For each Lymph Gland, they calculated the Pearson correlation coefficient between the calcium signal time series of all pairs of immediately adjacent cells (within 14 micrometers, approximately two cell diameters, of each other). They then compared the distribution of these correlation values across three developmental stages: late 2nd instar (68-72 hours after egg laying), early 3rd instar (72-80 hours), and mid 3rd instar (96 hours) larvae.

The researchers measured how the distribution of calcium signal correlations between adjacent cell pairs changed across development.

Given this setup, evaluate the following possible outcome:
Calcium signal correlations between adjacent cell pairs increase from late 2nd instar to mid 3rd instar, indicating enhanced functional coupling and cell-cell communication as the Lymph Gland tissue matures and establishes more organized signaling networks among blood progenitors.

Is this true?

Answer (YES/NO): YES